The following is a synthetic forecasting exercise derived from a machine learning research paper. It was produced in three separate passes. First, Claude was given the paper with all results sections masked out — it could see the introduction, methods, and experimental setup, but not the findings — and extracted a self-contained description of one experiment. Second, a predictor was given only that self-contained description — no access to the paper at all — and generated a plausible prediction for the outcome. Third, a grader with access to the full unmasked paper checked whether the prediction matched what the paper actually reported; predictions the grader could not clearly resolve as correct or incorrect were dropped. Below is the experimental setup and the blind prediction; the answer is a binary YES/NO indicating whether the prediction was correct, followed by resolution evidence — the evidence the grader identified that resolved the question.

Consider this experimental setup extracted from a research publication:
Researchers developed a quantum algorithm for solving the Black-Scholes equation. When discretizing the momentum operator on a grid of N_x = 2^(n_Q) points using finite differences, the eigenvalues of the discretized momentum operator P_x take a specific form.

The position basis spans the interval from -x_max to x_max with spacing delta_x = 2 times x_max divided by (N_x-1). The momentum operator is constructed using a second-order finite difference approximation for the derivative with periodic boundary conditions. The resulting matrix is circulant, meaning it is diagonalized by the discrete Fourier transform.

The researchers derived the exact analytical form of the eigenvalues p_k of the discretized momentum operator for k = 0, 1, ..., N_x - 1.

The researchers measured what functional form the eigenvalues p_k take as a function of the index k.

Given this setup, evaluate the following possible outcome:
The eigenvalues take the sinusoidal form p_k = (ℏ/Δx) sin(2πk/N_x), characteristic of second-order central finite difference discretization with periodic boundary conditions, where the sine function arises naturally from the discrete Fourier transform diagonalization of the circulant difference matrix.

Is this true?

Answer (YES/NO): NO